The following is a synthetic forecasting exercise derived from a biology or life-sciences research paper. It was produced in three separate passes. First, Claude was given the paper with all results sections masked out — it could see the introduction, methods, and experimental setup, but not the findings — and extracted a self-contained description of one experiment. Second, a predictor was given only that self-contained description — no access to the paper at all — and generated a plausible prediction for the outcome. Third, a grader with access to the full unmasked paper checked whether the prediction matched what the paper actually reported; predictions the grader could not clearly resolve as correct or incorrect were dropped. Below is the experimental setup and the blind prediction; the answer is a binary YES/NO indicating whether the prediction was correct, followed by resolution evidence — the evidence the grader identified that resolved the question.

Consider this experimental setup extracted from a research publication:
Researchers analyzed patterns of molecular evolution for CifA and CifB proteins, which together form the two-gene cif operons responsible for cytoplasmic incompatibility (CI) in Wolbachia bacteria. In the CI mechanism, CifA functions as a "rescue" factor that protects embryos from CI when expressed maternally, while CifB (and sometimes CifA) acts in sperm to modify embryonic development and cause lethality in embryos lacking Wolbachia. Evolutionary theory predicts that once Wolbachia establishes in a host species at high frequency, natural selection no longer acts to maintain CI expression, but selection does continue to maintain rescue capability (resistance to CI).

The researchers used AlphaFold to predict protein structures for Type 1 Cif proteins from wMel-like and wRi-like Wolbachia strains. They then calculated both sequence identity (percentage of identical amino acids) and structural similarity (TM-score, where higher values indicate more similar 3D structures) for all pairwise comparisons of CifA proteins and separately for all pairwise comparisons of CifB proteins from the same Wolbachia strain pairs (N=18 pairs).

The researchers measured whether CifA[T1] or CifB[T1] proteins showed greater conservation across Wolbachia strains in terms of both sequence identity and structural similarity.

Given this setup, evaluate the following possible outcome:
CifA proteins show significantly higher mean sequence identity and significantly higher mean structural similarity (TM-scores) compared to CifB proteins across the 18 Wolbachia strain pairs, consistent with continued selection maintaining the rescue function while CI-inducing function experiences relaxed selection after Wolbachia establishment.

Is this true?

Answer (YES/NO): YES